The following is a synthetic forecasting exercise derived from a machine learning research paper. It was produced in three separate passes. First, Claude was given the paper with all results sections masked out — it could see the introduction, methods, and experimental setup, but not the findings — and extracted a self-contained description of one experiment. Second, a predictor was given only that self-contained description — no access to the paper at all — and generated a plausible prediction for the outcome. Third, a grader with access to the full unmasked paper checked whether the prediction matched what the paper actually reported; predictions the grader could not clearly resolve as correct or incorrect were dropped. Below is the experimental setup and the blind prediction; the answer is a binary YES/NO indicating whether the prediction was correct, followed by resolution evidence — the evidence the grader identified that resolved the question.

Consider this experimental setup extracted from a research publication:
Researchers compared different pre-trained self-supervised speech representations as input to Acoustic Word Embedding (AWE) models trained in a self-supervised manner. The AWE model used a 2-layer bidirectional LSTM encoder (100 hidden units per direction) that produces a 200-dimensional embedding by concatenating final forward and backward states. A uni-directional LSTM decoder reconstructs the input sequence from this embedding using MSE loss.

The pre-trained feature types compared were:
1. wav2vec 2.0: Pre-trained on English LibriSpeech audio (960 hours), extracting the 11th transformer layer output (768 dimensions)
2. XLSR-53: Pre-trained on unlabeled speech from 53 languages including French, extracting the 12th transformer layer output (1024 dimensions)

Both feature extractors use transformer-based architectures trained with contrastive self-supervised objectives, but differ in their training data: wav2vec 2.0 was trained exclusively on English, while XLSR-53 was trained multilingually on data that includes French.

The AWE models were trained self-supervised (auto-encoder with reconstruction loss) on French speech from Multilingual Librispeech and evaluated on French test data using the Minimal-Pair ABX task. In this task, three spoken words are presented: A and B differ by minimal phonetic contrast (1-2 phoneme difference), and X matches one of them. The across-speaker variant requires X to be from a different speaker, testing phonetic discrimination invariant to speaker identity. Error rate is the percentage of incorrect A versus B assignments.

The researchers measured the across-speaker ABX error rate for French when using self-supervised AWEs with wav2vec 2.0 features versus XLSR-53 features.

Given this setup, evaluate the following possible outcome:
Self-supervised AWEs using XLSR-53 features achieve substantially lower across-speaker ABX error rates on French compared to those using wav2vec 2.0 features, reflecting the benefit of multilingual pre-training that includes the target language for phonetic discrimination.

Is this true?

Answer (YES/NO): NO